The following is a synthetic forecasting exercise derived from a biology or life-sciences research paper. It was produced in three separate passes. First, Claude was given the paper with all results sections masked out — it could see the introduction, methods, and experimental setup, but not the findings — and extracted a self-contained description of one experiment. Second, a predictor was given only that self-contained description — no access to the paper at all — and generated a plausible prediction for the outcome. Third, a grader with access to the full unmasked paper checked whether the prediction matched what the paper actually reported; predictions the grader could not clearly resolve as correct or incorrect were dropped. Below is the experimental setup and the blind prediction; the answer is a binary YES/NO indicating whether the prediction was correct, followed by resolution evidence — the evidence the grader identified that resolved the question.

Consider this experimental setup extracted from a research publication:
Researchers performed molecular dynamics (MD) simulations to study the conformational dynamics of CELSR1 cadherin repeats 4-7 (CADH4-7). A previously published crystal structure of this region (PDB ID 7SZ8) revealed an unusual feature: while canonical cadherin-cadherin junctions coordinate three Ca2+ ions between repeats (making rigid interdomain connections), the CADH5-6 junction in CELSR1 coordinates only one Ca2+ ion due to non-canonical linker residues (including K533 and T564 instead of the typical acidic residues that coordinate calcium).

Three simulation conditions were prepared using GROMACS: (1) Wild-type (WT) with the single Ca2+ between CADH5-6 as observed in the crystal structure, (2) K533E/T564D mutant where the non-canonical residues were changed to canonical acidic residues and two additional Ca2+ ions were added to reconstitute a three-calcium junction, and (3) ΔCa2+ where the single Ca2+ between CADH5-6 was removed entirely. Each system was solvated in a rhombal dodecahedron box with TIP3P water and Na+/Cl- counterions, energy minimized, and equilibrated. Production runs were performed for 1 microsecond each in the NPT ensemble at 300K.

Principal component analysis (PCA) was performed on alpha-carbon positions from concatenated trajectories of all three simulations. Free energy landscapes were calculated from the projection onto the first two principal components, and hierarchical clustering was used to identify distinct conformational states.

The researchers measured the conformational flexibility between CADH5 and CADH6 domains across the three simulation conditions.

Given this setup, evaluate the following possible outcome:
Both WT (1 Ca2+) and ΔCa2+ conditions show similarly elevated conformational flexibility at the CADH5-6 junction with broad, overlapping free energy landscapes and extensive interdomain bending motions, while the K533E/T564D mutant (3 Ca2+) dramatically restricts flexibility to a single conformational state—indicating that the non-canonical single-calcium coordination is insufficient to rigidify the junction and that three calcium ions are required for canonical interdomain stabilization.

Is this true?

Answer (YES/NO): YES